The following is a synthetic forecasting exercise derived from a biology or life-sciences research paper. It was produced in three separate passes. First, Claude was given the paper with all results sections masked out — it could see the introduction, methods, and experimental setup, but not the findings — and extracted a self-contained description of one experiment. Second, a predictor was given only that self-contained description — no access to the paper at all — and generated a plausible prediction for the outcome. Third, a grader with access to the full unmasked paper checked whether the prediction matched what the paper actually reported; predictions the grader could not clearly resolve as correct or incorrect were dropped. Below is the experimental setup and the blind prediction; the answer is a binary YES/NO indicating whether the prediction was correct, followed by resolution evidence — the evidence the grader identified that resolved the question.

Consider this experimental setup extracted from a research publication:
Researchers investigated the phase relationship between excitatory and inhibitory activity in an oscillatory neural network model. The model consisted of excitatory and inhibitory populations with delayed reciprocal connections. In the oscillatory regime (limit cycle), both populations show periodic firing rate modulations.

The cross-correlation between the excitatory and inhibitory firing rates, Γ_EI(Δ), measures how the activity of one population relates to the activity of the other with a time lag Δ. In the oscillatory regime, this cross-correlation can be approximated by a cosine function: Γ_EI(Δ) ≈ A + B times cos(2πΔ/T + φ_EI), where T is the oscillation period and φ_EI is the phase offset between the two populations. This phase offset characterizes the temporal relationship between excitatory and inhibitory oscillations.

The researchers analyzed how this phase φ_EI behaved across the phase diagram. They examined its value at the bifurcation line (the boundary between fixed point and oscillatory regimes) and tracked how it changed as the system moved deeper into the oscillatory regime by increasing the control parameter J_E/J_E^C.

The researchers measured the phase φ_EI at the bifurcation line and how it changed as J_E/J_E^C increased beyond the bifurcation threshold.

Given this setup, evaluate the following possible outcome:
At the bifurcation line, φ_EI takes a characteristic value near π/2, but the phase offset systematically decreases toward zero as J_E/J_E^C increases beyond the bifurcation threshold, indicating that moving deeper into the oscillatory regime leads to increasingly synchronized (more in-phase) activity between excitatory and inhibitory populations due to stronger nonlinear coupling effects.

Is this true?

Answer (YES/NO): NO